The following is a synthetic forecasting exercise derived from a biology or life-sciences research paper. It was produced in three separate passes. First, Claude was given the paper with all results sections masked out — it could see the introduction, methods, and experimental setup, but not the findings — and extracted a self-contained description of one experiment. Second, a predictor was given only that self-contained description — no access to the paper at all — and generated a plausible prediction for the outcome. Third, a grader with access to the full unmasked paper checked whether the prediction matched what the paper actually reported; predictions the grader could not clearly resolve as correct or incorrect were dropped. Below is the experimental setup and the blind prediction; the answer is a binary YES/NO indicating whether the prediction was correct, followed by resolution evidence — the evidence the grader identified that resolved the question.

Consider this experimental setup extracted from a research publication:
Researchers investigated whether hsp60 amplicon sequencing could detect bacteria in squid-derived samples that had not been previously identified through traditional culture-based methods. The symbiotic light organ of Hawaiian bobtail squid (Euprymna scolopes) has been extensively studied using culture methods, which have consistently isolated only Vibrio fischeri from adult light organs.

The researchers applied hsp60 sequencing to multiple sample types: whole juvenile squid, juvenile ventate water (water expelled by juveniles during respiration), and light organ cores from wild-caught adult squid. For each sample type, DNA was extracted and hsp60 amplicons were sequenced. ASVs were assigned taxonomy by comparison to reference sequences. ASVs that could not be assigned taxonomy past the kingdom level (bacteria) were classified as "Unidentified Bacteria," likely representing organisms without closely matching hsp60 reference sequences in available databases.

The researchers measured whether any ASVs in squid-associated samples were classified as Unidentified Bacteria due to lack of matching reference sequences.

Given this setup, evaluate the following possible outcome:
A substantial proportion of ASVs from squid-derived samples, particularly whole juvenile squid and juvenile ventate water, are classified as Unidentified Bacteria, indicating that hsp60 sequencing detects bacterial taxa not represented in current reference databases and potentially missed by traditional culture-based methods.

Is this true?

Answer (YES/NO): YES